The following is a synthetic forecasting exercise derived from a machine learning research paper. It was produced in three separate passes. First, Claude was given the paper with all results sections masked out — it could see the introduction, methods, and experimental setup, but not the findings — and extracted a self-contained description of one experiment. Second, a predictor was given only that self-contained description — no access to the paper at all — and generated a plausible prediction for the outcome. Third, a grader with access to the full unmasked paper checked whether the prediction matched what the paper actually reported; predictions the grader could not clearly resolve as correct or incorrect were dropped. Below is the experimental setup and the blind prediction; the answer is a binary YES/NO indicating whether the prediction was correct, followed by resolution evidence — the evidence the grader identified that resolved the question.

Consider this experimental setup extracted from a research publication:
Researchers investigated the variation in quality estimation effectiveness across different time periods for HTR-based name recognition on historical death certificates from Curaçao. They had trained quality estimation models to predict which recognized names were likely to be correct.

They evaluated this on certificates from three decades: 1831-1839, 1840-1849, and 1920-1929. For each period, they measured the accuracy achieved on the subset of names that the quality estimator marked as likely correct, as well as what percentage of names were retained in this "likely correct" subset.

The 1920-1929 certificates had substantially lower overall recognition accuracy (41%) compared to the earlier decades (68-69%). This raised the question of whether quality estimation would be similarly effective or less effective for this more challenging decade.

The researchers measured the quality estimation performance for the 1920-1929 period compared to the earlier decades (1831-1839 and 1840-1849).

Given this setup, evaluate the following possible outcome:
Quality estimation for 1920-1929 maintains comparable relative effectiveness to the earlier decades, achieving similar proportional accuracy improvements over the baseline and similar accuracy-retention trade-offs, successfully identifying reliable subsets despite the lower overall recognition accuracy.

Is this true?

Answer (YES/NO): NO